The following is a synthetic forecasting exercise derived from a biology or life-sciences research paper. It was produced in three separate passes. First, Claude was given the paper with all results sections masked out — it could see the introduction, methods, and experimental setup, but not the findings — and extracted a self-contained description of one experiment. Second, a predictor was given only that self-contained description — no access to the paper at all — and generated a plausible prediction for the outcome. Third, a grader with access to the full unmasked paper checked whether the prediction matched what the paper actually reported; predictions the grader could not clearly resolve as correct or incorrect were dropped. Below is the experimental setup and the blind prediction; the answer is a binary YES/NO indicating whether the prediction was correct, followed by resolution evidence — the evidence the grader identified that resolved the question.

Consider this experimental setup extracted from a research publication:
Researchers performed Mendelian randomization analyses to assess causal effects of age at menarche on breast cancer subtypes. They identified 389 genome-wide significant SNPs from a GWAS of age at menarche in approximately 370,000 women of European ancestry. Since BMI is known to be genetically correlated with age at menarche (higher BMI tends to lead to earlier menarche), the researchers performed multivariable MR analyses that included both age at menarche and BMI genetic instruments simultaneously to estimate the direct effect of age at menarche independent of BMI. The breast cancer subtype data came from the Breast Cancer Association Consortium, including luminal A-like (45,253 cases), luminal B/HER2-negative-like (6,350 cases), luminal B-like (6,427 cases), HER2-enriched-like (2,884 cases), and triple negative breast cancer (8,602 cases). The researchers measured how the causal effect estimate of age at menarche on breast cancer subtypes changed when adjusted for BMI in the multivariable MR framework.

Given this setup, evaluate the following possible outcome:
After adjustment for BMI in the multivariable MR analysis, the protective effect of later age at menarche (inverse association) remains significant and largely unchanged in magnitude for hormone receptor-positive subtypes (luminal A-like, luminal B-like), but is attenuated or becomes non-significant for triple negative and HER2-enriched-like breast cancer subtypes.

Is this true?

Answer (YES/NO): NO